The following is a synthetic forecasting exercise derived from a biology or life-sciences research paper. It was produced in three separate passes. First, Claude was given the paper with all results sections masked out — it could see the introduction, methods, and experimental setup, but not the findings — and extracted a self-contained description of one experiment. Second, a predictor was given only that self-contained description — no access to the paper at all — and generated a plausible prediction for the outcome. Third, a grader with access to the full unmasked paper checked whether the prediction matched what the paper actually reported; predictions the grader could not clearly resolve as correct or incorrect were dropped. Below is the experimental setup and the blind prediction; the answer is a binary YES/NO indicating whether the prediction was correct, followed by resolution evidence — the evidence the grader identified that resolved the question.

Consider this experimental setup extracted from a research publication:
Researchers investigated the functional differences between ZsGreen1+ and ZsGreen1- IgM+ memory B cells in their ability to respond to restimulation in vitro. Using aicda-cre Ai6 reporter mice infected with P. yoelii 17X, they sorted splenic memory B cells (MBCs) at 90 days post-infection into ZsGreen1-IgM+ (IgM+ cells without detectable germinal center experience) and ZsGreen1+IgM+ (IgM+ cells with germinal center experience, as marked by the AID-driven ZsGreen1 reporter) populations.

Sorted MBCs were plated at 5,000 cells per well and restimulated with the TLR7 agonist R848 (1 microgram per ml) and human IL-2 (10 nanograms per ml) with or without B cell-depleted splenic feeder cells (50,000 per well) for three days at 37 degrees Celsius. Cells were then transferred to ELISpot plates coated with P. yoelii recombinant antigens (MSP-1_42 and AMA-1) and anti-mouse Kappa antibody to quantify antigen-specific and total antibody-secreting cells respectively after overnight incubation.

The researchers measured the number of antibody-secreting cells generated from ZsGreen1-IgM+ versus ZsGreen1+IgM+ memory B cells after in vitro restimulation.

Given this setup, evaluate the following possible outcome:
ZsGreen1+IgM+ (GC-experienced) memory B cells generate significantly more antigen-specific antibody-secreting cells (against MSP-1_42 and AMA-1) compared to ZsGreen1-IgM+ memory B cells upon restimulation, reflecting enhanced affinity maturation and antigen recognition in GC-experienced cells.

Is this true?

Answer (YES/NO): YES